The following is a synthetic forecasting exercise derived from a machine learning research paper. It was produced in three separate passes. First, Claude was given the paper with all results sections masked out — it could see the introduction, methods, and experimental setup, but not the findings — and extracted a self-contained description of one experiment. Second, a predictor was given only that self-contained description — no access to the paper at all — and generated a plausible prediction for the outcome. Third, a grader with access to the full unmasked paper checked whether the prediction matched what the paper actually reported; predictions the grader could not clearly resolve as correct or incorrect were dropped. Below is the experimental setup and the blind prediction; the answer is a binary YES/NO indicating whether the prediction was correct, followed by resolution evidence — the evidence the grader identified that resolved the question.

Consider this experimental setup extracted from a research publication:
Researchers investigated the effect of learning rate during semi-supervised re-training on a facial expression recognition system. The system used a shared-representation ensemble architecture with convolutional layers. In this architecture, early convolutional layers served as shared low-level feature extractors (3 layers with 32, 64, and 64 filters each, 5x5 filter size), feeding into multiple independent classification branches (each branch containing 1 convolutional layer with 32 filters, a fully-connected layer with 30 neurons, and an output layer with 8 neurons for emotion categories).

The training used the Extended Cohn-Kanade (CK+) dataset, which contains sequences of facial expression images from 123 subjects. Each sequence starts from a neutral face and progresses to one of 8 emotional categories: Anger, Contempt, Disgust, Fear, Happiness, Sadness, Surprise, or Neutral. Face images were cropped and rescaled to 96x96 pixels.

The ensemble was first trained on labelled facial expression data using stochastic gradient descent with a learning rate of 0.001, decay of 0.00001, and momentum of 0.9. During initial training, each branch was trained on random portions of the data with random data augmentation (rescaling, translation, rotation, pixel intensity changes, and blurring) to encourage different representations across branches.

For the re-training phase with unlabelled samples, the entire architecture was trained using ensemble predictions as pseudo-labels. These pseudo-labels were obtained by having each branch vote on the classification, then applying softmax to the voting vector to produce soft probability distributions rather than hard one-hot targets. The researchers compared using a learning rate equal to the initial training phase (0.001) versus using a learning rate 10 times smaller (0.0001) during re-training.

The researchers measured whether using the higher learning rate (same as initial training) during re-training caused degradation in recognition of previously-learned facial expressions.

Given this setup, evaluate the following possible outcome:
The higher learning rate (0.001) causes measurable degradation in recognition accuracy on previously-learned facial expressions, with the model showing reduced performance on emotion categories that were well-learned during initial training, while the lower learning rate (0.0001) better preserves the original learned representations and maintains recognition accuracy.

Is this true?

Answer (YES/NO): YES